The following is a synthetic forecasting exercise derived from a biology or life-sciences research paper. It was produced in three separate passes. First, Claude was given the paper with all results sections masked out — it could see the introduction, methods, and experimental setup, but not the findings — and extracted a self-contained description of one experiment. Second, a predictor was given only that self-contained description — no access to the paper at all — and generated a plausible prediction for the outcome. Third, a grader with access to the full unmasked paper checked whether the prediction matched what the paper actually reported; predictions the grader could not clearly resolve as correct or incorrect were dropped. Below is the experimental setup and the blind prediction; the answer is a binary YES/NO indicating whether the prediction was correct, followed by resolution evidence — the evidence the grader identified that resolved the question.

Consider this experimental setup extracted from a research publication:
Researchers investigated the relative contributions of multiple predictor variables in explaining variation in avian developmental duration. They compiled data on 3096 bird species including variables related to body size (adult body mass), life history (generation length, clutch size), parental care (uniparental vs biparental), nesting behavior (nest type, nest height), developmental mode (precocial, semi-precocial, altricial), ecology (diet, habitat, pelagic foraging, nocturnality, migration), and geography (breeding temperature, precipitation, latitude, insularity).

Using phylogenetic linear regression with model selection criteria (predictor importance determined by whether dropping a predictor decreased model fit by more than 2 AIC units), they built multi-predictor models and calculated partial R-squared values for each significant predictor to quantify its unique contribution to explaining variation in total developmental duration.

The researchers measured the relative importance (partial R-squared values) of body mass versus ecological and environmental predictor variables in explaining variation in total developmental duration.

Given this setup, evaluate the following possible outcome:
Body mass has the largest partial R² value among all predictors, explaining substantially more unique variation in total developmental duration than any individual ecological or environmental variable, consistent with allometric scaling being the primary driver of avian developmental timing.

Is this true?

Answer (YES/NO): NO